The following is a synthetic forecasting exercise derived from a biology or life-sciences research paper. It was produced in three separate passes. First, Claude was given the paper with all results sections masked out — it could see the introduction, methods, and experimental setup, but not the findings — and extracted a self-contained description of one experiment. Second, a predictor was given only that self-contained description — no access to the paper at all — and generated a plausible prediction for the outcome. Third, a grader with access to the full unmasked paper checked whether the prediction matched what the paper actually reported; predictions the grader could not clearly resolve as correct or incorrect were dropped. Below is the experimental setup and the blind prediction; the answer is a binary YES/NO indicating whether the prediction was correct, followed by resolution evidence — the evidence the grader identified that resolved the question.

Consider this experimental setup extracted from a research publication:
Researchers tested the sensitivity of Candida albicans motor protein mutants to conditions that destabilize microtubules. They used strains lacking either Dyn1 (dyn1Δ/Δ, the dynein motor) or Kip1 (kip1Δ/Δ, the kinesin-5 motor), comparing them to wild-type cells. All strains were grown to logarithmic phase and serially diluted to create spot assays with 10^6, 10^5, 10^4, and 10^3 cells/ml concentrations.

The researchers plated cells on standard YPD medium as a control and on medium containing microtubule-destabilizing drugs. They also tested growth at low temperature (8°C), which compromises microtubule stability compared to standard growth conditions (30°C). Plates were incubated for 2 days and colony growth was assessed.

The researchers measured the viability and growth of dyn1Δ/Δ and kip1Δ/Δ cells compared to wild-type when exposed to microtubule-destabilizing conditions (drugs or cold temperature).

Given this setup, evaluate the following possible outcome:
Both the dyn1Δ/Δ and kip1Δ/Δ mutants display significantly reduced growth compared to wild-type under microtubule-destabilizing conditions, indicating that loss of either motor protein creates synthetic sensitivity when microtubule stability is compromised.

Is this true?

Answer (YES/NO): NO